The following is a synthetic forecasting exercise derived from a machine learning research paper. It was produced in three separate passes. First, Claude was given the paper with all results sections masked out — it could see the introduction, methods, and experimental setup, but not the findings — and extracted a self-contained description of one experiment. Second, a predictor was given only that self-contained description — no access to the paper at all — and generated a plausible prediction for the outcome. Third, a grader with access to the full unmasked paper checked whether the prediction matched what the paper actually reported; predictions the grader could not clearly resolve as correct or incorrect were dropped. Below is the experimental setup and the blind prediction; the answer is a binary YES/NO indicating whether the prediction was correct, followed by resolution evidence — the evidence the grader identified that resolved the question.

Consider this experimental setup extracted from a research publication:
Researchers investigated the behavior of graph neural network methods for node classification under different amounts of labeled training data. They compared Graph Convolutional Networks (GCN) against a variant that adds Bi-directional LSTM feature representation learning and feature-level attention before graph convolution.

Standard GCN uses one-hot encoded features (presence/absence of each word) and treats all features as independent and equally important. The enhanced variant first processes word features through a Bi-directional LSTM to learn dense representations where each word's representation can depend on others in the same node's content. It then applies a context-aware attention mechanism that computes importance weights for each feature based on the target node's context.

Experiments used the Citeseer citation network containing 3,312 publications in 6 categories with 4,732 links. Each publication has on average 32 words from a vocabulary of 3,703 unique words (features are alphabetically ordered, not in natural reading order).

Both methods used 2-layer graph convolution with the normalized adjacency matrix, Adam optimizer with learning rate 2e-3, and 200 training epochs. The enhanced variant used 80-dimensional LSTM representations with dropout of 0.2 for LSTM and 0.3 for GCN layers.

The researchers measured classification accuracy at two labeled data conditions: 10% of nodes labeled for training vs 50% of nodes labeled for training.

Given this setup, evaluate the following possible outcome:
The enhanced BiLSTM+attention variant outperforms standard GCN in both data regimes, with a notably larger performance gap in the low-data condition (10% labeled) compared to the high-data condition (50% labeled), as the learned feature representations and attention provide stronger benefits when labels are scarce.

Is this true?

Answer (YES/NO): NO